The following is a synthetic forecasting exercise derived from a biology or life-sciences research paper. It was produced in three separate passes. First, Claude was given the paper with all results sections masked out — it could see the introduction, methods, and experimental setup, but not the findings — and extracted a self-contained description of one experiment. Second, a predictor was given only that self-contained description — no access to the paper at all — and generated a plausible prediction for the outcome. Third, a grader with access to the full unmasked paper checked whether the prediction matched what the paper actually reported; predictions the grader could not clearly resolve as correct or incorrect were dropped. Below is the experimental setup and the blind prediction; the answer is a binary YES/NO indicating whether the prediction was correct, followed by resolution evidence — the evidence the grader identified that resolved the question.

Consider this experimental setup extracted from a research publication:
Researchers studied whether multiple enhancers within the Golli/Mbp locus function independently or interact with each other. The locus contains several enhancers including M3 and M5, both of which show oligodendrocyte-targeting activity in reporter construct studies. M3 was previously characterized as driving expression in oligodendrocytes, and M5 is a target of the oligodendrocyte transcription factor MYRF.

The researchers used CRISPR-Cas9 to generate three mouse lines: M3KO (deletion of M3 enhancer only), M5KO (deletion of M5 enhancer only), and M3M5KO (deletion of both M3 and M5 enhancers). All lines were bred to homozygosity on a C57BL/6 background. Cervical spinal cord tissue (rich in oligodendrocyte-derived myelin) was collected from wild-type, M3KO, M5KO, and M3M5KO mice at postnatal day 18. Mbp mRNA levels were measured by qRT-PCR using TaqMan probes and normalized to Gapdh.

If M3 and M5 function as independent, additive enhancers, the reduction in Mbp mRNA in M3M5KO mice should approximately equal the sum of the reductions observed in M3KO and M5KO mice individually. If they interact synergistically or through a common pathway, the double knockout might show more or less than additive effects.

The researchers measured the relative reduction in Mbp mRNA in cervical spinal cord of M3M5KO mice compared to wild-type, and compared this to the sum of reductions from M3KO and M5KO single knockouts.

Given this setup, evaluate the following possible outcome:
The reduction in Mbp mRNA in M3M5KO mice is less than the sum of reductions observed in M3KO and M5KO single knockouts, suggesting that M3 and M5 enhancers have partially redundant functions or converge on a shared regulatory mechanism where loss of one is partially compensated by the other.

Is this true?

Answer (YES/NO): NO